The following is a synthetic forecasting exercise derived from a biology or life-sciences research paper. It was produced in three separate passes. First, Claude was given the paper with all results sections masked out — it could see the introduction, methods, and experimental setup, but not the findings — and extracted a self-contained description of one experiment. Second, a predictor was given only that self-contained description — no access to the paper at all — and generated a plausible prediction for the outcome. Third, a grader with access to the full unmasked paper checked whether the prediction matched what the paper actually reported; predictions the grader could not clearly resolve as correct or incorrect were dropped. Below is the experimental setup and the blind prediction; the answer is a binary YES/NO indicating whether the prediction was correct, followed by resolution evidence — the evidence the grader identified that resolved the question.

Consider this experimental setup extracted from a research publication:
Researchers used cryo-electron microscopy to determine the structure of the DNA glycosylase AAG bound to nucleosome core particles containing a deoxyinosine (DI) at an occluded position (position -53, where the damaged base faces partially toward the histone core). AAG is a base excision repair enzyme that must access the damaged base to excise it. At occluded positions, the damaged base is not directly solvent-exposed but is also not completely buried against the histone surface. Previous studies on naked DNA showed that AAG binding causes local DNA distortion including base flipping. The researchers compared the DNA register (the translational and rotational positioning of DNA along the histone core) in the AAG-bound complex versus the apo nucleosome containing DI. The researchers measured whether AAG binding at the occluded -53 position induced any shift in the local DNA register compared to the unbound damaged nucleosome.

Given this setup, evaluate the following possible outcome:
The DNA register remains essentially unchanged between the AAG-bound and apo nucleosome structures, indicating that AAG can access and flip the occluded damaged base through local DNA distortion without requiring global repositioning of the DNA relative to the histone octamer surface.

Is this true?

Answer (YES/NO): NO